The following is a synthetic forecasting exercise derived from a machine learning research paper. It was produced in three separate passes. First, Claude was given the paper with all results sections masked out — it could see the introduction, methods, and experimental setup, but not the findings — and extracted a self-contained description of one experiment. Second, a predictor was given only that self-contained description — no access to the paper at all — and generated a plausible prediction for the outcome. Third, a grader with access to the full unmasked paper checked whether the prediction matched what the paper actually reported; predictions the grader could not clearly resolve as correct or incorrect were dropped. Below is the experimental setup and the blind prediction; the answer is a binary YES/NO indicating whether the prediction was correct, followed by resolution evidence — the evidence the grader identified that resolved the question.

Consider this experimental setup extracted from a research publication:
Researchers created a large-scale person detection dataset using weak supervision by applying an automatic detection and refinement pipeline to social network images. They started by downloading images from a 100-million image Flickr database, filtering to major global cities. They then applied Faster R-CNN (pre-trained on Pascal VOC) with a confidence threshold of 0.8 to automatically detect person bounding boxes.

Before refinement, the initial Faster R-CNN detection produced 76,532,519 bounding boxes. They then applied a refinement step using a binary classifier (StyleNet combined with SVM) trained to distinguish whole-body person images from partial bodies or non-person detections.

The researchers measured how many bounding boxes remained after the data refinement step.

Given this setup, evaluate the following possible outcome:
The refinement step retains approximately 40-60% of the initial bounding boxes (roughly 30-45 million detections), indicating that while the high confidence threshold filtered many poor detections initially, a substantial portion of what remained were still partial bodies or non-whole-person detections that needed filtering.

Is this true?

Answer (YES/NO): NO